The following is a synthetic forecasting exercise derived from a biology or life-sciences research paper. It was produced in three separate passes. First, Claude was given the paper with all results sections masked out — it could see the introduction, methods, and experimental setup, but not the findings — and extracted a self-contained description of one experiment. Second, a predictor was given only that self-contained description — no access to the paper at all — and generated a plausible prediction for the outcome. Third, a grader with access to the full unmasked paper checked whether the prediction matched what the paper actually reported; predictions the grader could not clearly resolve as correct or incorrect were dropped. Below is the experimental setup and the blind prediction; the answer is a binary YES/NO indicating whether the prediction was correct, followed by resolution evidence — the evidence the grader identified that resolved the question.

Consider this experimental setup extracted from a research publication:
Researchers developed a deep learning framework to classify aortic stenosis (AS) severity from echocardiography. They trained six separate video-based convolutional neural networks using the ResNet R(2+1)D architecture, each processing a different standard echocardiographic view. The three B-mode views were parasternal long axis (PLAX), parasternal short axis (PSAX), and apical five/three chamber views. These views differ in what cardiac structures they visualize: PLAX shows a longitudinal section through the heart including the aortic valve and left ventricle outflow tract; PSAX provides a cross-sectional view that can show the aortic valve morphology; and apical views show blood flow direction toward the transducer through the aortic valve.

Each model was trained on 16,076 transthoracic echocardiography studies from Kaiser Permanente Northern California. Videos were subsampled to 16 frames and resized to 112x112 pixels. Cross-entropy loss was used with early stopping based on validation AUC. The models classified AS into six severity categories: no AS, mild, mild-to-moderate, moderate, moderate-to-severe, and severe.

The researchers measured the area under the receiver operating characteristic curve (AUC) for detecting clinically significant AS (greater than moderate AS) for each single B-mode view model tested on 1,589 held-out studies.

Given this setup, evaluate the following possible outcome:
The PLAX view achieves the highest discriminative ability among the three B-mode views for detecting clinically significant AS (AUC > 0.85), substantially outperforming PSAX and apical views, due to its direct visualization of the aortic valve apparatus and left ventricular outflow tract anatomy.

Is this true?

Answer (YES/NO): NO